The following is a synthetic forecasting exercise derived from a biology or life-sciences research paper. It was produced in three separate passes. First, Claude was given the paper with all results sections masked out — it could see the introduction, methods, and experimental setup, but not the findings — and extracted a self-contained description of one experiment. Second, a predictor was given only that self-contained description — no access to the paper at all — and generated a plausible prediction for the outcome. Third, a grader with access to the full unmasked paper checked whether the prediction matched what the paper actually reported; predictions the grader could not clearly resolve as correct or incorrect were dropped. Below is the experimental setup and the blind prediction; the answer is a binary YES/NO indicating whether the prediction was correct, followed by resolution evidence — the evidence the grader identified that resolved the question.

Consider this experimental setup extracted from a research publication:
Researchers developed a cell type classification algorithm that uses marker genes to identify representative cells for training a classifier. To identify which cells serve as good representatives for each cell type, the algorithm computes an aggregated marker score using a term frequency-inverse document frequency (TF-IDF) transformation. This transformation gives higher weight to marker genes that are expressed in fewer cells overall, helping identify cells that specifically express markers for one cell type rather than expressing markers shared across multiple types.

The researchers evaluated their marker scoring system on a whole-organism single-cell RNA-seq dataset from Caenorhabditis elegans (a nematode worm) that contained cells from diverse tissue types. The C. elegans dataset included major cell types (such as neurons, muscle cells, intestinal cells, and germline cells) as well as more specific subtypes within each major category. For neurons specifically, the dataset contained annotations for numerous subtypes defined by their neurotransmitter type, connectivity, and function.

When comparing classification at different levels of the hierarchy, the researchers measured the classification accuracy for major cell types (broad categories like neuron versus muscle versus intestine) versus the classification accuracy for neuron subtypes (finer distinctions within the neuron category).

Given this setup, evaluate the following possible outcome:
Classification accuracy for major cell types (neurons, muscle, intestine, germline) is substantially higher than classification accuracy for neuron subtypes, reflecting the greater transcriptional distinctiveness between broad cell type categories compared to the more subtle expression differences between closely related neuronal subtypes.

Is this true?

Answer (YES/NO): YES